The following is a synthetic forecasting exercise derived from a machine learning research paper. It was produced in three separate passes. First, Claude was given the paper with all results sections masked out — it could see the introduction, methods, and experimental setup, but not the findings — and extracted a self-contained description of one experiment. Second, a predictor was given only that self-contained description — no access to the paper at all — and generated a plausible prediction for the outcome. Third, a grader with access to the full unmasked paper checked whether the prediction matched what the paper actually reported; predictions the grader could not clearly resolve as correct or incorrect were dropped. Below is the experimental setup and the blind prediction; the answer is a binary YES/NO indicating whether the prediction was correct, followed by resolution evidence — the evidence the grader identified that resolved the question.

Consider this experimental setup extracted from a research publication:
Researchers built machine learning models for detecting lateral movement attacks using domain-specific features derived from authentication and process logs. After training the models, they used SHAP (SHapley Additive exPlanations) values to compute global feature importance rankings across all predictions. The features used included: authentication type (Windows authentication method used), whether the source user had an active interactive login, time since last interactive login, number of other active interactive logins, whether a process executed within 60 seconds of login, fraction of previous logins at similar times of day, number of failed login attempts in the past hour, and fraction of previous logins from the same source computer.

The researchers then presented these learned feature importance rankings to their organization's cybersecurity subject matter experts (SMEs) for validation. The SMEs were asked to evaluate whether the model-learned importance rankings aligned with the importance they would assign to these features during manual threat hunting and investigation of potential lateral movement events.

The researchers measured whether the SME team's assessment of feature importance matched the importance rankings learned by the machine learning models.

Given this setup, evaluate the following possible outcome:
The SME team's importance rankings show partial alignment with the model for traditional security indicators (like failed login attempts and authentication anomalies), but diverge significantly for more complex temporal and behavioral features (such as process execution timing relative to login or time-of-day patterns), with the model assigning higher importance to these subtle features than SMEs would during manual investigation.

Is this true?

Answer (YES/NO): NO